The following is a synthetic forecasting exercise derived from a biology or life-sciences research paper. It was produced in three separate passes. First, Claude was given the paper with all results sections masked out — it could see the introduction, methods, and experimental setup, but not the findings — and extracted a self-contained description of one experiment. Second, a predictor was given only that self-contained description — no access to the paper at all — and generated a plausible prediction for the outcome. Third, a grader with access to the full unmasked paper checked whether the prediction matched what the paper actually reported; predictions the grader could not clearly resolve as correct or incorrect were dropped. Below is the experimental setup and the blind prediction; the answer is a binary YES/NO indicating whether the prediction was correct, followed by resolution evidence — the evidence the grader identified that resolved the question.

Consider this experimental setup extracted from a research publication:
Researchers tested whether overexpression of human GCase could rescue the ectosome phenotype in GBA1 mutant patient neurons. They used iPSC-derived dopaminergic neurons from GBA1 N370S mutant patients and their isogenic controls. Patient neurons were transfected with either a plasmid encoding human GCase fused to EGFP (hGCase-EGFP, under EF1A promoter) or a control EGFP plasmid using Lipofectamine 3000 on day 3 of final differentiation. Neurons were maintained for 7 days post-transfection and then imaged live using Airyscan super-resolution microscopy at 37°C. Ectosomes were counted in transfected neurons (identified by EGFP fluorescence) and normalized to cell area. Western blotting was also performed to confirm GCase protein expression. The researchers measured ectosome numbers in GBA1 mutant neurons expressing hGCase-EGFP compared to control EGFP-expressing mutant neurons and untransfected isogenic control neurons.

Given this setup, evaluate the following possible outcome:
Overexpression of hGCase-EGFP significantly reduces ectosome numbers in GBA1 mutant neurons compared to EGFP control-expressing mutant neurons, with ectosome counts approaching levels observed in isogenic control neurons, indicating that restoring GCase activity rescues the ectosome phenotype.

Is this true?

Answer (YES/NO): YES